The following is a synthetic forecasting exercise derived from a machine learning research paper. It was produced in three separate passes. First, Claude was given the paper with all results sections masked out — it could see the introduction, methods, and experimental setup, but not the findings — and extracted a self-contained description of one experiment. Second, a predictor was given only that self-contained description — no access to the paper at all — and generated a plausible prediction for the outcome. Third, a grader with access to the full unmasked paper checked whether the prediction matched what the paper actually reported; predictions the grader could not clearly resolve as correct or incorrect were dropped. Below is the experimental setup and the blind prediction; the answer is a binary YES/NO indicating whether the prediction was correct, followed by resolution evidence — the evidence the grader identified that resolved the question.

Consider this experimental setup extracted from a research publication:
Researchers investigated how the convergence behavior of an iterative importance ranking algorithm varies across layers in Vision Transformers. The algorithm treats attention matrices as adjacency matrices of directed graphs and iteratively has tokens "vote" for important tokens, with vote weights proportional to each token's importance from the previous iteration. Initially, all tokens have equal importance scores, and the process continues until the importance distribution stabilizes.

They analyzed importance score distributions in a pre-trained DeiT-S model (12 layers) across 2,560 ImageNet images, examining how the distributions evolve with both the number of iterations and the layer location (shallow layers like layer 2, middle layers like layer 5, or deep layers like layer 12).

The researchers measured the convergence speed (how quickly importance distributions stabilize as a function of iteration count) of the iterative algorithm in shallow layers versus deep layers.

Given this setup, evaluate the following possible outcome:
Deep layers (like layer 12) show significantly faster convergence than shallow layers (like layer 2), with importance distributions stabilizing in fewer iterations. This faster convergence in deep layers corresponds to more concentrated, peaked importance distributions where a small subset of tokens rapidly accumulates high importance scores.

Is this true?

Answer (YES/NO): NO